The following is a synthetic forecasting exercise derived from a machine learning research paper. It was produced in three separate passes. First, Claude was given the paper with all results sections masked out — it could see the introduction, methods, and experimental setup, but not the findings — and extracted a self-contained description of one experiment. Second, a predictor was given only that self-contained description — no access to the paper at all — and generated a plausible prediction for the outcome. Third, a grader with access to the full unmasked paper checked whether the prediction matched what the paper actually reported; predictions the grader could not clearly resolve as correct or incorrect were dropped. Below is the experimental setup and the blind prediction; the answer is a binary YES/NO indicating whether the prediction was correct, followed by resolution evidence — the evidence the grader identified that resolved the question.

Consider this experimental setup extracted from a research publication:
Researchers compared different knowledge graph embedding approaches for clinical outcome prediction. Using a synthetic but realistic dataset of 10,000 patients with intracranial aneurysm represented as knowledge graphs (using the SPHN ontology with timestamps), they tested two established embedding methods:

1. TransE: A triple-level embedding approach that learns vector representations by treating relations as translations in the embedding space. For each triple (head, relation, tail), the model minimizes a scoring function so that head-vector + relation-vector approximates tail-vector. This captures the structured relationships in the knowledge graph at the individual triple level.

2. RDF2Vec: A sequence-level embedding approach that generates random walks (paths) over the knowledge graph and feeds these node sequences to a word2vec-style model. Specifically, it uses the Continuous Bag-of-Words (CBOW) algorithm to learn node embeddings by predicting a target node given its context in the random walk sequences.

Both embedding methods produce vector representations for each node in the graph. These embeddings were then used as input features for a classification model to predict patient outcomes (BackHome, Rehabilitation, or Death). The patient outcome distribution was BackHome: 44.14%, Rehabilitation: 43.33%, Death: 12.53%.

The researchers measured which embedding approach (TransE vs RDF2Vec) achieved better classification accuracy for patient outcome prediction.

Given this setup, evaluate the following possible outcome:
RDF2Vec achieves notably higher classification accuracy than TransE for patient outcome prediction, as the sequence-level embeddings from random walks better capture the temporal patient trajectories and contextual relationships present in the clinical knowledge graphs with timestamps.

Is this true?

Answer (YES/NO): NO